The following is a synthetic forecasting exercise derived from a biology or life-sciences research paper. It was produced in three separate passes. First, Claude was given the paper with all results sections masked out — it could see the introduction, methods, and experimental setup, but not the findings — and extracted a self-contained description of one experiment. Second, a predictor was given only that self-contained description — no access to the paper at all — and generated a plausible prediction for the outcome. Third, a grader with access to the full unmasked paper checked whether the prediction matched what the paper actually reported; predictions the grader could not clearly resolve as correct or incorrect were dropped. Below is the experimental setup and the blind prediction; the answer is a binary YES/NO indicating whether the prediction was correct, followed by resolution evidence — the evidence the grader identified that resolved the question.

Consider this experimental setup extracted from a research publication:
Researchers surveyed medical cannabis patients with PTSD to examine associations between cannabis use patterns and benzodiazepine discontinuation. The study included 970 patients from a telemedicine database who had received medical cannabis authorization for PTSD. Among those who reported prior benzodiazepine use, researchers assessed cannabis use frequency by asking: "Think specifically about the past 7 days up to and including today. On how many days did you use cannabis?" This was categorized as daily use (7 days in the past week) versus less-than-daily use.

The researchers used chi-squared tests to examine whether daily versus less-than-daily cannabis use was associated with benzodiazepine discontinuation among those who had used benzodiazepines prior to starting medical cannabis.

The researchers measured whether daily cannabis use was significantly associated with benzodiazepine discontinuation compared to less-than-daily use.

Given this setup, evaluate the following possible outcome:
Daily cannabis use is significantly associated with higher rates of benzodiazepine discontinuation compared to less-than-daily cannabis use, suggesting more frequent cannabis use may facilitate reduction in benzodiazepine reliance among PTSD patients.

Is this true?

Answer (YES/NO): YES